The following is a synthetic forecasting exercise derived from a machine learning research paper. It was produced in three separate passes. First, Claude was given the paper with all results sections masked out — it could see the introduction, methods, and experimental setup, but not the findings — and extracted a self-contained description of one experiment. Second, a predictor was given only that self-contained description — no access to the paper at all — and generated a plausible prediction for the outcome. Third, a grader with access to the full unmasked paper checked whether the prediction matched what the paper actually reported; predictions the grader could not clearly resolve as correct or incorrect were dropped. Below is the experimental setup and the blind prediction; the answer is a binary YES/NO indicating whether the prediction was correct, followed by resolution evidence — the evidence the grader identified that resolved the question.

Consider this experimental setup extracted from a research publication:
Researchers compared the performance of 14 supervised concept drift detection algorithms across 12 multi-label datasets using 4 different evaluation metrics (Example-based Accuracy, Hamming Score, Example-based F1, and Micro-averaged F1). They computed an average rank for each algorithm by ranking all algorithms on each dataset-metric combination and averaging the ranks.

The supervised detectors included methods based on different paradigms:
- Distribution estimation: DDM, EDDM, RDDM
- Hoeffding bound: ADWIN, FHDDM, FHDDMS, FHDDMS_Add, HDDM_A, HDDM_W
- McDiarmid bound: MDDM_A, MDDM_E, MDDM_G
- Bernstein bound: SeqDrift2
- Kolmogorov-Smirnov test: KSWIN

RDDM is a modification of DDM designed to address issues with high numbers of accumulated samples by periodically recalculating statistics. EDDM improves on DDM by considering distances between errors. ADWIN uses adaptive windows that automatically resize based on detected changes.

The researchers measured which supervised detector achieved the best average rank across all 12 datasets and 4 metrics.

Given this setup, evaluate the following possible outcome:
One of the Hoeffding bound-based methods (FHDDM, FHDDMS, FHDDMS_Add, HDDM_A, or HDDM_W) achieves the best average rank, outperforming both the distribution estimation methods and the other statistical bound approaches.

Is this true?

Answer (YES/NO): NO